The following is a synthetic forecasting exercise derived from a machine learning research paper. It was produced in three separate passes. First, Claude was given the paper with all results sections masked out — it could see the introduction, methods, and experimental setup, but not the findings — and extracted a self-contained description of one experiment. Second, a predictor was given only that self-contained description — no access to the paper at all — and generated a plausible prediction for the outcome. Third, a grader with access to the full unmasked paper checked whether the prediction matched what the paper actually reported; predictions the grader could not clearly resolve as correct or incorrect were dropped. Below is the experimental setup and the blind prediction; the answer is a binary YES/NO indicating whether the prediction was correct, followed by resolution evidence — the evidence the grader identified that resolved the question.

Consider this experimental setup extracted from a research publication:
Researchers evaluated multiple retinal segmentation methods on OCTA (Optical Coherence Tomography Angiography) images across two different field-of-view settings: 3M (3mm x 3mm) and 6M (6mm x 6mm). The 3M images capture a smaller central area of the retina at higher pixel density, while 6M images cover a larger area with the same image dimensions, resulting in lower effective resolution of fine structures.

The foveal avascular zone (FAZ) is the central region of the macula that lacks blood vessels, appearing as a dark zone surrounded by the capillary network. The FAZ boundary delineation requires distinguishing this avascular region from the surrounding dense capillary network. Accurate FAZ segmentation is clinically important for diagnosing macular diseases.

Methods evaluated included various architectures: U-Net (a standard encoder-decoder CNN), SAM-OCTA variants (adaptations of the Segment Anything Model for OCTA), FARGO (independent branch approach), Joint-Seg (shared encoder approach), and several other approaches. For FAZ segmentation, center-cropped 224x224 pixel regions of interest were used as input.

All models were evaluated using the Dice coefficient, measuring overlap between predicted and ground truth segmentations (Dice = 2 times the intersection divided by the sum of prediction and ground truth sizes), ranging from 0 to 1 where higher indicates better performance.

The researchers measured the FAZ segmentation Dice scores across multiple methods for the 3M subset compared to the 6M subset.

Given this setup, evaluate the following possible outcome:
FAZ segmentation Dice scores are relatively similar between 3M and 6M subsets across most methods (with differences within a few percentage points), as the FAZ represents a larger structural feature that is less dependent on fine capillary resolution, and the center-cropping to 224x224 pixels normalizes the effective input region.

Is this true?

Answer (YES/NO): NO